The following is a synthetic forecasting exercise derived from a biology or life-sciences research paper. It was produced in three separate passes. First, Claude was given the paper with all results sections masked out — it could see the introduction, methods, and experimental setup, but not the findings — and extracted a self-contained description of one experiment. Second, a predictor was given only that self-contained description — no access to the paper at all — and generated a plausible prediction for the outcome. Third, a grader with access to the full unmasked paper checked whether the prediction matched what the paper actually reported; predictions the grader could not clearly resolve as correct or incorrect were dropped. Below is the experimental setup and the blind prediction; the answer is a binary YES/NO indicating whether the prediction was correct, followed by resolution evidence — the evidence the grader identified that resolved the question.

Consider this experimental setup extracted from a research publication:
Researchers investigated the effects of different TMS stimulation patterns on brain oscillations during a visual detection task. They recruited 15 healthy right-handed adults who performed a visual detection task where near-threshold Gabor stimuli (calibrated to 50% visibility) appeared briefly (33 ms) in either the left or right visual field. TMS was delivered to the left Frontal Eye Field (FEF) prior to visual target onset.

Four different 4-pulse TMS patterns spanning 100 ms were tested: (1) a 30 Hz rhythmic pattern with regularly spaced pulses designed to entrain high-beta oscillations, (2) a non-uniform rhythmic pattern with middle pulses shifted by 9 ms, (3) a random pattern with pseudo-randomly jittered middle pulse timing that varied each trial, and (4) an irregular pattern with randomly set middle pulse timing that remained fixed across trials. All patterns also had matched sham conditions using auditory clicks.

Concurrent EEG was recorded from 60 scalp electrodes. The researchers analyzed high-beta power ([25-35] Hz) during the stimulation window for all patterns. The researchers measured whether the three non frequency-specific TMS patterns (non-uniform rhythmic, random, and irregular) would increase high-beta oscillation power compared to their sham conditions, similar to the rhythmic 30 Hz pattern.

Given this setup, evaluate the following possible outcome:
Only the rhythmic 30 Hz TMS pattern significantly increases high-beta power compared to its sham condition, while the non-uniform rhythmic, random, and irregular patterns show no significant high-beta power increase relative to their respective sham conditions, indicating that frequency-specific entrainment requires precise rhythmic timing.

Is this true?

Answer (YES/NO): NO